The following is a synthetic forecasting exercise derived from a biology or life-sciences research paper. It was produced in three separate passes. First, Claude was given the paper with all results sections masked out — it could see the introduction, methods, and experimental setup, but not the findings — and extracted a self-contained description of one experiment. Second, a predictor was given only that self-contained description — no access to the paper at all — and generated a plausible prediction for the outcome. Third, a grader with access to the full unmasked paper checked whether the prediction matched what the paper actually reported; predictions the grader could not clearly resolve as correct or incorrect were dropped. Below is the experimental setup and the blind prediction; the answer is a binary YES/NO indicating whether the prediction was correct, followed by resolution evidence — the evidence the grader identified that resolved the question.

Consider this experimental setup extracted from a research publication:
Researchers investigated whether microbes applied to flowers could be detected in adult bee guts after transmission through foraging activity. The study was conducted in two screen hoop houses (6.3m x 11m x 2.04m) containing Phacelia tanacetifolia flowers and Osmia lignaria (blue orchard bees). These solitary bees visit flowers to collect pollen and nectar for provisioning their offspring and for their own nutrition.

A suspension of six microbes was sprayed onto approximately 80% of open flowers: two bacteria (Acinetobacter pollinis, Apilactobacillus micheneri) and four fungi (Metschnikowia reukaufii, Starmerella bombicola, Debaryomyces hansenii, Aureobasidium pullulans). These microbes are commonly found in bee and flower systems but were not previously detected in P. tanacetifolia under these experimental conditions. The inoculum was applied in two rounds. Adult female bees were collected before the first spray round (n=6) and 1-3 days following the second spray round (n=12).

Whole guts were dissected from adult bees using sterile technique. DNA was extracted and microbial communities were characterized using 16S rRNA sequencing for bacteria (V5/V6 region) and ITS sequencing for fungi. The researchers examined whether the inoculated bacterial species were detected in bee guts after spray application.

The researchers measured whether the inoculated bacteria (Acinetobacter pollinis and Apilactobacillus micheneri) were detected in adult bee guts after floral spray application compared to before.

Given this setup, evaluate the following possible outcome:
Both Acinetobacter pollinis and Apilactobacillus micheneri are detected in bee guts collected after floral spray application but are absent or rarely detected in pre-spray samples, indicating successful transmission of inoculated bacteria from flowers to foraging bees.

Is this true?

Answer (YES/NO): NO